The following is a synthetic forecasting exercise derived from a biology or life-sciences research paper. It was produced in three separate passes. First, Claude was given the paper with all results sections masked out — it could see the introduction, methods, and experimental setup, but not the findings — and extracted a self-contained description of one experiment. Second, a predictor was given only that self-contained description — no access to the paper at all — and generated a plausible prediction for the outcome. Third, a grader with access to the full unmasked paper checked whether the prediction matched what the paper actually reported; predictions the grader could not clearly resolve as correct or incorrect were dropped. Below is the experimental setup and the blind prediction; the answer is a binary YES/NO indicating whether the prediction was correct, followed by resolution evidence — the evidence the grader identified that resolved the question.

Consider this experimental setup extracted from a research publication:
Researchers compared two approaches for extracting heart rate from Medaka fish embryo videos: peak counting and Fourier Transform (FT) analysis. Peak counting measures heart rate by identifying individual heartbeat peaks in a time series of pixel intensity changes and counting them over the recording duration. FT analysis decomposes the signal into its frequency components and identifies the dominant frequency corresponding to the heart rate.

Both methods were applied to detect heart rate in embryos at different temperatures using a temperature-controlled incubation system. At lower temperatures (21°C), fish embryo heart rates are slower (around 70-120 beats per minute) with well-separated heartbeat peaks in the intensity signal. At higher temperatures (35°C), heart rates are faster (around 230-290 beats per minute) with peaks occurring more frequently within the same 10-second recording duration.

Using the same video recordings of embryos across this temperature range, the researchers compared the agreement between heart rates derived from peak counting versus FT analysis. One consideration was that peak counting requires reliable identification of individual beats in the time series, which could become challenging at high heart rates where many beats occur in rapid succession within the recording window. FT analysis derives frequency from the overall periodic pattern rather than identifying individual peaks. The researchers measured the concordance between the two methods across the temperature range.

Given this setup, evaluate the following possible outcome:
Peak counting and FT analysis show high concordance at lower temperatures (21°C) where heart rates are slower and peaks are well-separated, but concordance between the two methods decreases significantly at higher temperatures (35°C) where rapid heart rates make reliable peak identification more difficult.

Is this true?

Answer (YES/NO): NO